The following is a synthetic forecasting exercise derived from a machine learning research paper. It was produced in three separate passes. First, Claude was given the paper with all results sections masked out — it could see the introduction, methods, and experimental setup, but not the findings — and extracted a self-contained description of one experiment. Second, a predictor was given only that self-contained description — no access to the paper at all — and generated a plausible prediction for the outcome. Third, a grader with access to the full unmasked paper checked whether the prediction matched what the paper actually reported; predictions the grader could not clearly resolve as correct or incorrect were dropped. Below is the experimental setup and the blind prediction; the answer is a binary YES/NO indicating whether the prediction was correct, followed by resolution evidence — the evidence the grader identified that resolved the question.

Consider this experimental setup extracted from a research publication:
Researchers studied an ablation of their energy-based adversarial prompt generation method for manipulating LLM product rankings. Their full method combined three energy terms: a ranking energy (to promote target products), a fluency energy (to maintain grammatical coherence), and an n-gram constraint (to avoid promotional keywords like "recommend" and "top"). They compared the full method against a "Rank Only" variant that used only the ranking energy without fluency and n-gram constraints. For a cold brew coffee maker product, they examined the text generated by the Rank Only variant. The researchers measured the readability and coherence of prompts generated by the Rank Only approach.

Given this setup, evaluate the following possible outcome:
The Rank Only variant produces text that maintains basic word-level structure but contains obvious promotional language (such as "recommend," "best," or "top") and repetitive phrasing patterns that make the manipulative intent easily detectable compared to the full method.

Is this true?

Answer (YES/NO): NO